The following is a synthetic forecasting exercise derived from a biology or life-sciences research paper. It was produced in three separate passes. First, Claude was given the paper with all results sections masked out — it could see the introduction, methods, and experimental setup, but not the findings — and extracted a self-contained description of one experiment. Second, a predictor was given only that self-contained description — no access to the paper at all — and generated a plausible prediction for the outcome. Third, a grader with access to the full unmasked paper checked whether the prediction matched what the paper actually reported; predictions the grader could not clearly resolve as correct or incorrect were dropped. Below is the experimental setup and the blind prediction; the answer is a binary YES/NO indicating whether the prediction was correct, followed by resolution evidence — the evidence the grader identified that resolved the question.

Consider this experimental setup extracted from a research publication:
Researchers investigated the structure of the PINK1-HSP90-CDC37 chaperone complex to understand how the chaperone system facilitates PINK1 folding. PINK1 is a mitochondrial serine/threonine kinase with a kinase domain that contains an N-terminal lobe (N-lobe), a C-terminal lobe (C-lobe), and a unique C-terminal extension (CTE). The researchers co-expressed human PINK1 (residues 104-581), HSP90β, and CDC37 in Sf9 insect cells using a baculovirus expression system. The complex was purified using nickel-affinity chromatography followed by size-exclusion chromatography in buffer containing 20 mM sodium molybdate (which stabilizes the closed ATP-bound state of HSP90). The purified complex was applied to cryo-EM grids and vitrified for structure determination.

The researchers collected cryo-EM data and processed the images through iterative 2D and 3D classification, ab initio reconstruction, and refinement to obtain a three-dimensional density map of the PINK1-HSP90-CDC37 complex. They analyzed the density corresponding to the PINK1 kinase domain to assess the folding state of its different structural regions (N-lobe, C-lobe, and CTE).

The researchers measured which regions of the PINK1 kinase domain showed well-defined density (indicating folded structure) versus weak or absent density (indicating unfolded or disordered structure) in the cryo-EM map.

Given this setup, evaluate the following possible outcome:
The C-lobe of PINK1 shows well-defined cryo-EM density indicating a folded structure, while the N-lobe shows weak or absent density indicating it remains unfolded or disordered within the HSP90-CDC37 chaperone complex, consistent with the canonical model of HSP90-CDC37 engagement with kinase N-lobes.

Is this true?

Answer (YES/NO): YES